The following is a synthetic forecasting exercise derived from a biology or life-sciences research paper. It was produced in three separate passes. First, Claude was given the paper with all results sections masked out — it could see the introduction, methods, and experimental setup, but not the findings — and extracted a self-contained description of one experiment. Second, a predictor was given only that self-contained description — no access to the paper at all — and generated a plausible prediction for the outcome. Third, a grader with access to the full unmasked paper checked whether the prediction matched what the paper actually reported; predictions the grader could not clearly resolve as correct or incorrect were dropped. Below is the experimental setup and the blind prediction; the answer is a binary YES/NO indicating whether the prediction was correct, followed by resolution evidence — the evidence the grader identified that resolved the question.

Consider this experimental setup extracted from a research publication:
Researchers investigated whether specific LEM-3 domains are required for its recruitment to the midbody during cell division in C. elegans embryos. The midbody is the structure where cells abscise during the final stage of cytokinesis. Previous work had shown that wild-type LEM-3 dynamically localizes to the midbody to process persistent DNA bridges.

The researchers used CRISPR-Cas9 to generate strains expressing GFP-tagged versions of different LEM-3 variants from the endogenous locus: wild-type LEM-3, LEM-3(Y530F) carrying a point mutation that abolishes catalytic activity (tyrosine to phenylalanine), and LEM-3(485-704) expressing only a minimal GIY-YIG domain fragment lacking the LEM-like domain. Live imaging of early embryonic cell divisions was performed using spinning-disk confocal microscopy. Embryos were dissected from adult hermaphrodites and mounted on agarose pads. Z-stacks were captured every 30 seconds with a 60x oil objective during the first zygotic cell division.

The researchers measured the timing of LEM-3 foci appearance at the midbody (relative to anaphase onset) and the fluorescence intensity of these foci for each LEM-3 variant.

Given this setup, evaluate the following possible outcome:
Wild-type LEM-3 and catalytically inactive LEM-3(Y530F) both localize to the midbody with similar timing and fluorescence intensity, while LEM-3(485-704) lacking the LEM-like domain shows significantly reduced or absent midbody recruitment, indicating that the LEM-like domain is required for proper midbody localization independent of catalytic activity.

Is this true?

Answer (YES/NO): NO